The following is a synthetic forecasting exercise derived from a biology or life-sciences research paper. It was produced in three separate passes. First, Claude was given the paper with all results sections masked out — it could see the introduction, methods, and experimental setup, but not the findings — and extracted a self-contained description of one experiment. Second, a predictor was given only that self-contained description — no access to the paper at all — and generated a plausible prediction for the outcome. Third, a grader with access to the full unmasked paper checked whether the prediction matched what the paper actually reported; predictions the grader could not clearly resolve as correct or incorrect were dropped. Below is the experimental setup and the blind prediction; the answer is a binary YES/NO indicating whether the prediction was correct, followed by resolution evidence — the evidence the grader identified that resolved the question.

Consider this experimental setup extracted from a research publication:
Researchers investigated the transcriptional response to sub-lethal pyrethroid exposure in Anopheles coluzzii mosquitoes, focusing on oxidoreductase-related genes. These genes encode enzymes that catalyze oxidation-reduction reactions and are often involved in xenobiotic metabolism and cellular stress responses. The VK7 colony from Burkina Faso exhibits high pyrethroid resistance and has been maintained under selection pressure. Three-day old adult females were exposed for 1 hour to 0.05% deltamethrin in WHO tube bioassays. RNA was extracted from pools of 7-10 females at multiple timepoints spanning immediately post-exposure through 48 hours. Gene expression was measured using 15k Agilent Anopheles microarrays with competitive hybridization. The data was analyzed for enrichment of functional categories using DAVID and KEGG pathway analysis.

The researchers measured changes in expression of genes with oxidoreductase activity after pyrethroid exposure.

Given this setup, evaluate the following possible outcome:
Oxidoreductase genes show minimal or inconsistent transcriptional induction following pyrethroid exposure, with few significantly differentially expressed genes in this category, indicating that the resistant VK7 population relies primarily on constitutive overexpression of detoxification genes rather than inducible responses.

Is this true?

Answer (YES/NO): NO